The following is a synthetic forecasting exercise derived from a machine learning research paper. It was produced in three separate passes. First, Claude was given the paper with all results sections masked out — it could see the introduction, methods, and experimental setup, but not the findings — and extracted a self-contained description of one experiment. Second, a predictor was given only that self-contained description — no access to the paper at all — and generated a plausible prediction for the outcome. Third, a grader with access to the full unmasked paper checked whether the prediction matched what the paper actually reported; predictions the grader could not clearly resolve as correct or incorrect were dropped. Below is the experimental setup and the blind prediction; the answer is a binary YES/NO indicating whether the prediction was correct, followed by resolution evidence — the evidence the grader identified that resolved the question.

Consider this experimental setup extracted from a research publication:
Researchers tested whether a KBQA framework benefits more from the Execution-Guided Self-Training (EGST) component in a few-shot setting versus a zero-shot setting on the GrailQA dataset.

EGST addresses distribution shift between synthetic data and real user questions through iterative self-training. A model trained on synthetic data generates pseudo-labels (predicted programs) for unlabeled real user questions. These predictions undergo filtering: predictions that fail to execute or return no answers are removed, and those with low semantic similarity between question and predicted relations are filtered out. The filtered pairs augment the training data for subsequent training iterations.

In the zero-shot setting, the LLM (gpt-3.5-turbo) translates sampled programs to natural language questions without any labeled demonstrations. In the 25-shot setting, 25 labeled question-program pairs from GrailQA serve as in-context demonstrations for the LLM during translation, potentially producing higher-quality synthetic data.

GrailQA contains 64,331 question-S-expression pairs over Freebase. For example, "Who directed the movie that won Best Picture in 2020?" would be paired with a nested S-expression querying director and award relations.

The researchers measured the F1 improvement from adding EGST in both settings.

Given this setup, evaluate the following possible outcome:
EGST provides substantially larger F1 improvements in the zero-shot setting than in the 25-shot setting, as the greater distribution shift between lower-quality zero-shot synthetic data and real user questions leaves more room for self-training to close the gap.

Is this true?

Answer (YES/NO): NO